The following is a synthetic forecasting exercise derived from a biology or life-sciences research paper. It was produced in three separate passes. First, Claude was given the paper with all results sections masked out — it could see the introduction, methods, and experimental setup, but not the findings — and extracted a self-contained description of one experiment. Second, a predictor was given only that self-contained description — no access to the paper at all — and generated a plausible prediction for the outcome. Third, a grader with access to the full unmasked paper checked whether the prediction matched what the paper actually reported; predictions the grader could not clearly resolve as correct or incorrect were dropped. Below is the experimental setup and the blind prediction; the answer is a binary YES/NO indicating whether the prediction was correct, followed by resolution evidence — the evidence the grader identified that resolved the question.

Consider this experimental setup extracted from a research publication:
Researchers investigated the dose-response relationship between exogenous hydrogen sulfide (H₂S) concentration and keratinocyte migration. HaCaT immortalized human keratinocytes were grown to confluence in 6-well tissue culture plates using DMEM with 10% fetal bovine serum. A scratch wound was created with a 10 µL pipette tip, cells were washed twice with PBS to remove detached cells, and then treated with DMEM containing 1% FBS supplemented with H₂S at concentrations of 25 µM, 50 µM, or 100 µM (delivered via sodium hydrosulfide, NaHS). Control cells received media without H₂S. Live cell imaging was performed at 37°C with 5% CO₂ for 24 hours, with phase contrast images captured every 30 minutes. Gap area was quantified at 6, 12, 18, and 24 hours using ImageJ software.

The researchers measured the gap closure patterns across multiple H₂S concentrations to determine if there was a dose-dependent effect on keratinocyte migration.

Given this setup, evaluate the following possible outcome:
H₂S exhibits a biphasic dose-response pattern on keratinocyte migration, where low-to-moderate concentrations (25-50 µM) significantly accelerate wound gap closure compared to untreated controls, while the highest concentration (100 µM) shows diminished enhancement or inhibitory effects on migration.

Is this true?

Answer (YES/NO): NO